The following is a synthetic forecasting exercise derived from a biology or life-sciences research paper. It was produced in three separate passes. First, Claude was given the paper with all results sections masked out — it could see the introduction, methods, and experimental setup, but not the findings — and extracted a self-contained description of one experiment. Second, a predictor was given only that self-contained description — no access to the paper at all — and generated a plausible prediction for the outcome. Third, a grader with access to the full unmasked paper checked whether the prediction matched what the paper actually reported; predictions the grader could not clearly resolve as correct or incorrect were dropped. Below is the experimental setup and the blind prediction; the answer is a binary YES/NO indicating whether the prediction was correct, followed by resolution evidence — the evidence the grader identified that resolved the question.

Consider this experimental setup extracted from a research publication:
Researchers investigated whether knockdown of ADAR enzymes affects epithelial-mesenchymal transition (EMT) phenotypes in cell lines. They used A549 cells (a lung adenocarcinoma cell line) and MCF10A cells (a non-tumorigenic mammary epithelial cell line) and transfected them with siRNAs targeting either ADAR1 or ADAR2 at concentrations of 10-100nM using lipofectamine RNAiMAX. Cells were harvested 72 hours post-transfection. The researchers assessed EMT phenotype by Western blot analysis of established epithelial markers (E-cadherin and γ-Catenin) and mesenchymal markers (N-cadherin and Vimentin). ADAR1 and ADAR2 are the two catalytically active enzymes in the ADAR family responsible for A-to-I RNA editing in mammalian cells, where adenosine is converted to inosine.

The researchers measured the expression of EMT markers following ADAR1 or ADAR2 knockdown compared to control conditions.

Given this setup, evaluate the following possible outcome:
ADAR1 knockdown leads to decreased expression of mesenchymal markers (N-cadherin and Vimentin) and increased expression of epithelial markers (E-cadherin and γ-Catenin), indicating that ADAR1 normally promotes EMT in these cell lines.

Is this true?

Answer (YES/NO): NO